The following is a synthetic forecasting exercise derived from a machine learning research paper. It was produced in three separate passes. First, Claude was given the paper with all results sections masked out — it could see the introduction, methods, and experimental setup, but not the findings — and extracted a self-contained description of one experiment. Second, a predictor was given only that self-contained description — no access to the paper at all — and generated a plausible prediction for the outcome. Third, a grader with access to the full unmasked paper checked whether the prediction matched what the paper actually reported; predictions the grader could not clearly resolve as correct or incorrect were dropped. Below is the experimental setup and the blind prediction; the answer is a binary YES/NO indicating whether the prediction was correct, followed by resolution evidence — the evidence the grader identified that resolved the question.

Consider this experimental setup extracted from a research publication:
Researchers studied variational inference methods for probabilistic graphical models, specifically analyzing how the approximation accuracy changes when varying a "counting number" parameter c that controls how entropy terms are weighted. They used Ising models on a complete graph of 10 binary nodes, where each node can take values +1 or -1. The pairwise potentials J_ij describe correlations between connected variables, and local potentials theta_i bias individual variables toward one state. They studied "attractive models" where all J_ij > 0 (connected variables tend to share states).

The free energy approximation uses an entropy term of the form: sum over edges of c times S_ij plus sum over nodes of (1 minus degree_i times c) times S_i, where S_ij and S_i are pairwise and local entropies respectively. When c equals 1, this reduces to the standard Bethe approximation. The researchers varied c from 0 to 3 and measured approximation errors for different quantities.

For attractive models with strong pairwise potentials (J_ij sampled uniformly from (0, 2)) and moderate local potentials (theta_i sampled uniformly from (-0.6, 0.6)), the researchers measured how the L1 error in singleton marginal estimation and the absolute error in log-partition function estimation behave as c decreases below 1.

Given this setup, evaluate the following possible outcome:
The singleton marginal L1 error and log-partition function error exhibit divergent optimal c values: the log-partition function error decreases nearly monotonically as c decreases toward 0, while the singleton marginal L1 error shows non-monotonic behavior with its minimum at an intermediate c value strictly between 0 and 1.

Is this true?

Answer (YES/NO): NO